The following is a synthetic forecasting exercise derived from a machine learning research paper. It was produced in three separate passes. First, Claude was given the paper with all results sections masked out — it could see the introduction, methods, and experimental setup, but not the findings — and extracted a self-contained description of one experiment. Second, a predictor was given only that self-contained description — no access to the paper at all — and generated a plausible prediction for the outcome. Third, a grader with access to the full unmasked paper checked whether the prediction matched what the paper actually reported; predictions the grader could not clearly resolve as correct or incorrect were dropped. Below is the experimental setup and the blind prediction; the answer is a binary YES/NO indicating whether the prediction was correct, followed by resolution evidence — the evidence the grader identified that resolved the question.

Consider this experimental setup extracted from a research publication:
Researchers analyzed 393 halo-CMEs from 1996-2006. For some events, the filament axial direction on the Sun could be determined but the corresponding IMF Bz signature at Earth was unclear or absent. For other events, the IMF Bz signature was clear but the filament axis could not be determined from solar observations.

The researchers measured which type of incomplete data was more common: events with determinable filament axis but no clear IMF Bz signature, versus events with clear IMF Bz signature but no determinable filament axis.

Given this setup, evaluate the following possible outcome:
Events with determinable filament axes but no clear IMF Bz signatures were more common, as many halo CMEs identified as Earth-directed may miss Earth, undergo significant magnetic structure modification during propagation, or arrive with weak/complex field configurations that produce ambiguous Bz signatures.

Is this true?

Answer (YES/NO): YES